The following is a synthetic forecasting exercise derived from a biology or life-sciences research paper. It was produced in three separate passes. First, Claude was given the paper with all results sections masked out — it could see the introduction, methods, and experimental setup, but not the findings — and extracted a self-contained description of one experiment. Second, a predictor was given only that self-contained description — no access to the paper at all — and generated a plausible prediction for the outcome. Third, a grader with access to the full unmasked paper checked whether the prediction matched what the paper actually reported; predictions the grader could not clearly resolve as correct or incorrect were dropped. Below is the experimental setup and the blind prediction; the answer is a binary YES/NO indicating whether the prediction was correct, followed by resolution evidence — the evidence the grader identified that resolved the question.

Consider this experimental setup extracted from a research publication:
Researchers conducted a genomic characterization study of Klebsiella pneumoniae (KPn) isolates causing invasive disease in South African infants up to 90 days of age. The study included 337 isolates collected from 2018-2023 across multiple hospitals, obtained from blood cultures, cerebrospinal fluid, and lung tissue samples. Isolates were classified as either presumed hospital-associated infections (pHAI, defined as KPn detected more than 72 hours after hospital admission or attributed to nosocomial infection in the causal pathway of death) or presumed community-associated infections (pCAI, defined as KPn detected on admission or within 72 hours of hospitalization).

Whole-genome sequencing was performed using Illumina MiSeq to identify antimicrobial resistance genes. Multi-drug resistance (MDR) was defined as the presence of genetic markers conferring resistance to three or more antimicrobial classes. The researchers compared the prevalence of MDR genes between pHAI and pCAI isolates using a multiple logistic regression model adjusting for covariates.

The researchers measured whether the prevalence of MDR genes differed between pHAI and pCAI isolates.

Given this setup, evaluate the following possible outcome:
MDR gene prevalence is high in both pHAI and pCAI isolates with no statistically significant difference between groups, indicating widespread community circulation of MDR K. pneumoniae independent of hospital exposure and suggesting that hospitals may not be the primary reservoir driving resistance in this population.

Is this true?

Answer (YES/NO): NO